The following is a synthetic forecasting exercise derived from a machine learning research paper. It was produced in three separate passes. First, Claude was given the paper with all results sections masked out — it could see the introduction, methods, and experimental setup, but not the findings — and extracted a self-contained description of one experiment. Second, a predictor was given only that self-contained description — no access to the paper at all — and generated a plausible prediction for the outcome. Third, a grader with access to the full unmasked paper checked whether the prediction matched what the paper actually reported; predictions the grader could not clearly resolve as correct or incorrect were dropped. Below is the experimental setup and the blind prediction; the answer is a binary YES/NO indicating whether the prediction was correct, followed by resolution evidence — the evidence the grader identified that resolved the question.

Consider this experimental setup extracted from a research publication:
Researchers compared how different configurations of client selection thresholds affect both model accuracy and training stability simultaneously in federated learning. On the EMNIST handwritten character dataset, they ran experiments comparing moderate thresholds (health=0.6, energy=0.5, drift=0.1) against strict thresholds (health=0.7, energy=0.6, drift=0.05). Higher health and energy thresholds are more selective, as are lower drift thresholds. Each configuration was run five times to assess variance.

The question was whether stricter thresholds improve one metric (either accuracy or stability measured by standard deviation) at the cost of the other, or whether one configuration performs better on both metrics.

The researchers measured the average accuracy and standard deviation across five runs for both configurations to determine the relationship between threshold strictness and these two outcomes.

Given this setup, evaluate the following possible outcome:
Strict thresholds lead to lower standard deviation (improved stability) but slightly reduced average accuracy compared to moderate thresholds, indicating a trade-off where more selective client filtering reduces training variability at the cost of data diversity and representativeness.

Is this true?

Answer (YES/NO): NO